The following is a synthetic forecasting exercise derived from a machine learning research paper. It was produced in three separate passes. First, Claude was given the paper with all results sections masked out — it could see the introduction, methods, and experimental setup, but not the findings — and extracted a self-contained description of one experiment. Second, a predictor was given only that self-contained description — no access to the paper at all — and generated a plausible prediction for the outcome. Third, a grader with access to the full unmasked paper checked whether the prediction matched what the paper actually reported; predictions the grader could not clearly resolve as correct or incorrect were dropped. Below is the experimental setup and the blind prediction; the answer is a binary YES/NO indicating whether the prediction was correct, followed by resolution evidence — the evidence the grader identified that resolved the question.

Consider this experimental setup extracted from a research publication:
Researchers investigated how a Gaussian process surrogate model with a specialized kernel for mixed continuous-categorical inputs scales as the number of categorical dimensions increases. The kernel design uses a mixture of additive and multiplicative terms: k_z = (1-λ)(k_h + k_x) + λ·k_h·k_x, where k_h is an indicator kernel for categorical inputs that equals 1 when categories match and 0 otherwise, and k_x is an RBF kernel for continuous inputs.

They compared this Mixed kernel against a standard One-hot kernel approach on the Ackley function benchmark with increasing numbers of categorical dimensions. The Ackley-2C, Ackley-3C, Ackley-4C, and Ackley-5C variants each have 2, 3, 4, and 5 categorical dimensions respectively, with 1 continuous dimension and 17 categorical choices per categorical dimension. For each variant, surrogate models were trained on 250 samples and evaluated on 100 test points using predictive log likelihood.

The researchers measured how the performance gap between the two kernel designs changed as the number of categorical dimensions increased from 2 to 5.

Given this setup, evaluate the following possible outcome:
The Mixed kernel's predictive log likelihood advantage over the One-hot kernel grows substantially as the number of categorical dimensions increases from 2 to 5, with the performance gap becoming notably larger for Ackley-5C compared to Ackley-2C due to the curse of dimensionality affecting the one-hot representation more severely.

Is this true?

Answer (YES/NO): NO